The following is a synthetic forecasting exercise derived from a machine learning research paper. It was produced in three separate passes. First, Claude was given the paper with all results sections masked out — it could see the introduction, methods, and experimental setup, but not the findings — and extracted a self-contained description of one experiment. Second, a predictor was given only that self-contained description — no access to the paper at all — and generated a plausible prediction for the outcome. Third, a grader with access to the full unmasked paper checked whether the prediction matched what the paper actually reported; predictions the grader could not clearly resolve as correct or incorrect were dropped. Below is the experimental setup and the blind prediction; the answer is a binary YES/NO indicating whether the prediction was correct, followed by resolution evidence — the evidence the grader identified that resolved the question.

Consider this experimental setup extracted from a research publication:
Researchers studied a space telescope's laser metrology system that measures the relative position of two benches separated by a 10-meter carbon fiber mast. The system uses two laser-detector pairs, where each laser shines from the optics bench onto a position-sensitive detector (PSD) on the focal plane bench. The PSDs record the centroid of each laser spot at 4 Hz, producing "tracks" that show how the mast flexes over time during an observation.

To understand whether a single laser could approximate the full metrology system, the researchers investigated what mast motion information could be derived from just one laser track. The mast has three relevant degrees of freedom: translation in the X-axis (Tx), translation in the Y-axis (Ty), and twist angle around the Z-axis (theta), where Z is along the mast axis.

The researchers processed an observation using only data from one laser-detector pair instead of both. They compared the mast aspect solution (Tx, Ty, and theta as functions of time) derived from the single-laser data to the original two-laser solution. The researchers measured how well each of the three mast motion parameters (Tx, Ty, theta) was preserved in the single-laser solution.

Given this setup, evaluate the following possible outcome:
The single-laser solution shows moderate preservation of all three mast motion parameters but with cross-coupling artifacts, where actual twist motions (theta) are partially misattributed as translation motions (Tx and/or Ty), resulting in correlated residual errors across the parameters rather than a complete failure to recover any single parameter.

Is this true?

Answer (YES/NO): NO